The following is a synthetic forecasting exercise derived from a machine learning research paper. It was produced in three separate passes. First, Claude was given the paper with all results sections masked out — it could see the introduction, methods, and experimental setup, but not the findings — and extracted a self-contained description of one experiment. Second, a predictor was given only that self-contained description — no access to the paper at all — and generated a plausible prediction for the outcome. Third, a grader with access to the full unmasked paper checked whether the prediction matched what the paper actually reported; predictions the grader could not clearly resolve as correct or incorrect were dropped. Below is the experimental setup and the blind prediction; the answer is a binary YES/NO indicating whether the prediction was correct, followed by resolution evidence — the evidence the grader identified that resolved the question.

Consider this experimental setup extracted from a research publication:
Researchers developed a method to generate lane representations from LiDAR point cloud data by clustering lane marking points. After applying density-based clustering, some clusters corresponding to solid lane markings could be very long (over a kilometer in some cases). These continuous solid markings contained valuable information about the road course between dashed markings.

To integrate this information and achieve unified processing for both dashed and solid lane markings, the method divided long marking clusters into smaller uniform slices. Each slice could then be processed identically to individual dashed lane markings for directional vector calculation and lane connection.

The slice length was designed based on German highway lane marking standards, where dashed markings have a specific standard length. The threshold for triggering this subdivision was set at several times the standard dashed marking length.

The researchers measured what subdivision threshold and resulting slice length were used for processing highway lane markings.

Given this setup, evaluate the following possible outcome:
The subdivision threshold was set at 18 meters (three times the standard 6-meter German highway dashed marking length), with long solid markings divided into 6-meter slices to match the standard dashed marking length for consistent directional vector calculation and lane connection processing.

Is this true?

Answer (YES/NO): NO